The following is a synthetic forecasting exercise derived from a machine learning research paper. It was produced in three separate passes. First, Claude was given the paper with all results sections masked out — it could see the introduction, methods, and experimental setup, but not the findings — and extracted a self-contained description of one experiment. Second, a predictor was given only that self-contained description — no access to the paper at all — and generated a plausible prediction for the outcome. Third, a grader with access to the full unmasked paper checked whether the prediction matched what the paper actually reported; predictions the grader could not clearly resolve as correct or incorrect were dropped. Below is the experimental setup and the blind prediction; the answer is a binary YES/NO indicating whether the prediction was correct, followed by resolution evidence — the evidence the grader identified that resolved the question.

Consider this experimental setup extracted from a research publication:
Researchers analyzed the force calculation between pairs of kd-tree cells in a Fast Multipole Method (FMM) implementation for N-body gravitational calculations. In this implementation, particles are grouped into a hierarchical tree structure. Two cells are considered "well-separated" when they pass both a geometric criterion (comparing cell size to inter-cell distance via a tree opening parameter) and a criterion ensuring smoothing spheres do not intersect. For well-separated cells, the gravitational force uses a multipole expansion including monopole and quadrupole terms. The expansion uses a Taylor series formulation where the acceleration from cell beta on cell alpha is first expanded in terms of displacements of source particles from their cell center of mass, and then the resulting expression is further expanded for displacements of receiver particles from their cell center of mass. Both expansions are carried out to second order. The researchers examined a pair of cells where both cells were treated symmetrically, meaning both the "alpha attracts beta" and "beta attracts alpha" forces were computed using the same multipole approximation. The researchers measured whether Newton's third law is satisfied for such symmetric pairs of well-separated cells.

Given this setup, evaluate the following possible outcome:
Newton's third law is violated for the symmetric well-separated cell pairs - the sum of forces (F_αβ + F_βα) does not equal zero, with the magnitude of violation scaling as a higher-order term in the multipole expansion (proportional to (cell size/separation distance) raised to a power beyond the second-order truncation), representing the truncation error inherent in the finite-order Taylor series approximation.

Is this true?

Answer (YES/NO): NO